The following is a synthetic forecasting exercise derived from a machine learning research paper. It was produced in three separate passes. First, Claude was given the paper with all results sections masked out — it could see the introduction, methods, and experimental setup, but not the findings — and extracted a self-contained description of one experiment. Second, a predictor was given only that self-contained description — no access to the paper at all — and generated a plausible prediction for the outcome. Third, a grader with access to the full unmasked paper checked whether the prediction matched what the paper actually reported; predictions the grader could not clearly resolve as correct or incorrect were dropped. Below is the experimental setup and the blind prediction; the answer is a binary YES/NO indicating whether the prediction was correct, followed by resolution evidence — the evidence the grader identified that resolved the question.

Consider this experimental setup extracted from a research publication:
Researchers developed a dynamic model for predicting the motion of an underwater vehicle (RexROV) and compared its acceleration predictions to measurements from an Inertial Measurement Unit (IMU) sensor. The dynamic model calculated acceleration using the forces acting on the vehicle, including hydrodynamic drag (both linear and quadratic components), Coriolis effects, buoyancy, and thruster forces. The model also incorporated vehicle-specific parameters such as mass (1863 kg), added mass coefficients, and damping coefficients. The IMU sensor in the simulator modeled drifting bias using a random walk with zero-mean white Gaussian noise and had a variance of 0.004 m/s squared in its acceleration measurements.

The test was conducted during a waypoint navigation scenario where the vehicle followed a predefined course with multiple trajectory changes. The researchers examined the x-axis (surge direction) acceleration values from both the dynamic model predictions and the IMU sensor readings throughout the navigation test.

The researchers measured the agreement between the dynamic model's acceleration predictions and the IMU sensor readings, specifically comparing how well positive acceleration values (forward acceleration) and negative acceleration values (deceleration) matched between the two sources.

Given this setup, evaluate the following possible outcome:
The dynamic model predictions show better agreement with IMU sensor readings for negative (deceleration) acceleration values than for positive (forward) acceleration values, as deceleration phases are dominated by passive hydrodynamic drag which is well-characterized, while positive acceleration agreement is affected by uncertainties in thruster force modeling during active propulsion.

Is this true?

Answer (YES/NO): NO